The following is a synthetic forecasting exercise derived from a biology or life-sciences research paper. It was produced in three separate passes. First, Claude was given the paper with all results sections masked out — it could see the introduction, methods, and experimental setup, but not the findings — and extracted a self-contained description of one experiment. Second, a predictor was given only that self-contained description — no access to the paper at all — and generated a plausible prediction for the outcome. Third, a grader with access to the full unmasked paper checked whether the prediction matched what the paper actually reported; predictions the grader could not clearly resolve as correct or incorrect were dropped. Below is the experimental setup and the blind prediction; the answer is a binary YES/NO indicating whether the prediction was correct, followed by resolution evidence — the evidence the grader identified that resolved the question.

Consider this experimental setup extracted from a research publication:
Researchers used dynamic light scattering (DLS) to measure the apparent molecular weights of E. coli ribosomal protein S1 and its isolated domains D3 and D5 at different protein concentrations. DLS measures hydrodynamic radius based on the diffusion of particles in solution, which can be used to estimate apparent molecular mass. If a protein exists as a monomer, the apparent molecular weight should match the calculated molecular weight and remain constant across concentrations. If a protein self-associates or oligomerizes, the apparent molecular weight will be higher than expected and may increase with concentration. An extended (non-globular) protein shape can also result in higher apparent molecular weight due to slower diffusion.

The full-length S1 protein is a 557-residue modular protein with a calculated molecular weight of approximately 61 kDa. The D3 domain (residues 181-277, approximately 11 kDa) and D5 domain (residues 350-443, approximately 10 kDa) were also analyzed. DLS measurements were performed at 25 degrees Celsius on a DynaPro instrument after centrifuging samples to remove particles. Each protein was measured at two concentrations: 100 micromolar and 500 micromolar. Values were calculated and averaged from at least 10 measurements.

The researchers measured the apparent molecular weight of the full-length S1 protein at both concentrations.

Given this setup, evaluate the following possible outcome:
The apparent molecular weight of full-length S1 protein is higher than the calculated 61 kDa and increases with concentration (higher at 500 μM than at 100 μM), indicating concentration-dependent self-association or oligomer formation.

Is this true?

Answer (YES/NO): NO